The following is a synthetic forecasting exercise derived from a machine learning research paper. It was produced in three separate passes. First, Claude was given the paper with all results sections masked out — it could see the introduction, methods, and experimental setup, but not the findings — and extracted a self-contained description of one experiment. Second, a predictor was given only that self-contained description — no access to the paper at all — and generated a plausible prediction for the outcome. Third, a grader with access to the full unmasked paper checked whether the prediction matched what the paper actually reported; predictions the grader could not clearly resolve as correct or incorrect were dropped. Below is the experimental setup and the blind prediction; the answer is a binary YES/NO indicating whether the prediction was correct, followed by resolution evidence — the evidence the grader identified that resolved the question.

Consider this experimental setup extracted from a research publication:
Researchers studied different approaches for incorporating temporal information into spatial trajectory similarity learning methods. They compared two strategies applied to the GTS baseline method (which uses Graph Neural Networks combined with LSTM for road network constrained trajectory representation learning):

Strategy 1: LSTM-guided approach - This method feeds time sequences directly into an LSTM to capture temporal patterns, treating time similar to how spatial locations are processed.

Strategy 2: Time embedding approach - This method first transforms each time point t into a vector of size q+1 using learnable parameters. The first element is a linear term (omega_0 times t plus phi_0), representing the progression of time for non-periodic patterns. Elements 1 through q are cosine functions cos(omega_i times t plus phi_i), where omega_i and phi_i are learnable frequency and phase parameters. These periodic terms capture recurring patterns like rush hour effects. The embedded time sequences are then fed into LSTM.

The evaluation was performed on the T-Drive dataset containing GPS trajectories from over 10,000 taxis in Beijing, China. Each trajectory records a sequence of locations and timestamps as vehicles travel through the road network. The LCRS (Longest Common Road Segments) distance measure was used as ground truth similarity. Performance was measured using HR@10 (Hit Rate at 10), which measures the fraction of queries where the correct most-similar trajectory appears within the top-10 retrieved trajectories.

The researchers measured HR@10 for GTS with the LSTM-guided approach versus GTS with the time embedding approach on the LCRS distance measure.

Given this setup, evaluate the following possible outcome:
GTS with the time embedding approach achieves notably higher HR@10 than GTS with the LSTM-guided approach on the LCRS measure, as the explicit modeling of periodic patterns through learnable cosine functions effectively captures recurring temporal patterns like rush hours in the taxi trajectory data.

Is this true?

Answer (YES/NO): YES